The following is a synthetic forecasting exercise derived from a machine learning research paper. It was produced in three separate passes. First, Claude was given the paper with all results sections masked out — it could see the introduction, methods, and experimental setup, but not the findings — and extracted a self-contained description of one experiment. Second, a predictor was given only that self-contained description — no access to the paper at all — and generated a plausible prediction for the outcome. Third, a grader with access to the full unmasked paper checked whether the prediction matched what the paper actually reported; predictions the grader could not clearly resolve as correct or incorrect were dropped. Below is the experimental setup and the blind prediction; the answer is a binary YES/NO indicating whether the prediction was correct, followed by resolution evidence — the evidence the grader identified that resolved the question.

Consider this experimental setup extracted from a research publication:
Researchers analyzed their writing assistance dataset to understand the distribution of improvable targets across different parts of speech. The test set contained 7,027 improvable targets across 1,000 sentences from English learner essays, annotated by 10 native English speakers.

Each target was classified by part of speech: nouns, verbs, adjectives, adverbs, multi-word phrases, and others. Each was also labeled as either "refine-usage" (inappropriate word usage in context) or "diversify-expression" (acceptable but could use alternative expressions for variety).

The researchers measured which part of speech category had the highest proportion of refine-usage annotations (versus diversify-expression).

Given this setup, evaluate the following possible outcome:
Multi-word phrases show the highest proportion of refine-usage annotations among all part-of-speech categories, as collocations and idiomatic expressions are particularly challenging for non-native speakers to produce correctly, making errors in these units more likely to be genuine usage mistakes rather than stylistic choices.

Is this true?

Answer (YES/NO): NO